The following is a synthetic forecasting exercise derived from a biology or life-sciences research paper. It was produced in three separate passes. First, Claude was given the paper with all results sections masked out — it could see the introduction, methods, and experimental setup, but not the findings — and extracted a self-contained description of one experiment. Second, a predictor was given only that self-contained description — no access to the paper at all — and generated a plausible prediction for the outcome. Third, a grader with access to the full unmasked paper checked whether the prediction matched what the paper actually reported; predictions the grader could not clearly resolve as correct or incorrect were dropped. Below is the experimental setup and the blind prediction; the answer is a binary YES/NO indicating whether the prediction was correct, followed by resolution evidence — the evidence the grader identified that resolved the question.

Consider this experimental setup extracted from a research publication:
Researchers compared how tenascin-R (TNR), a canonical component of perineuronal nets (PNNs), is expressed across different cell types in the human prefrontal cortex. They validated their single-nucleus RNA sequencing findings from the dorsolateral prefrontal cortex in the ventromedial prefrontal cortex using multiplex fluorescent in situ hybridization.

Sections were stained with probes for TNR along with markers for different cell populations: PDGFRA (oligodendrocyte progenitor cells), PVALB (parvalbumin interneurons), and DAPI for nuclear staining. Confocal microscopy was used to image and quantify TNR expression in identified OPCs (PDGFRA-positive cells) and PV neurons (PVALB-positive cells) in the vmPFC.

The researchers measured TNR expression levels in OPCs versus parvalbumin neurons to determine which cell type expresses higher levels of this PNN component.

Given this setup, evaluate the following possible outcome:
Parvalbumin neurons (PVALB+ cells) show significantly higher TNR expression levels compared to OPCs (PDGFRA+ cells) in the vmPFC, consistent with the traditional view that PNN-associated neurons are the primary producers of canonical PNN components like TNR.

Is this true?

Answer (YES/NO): NO